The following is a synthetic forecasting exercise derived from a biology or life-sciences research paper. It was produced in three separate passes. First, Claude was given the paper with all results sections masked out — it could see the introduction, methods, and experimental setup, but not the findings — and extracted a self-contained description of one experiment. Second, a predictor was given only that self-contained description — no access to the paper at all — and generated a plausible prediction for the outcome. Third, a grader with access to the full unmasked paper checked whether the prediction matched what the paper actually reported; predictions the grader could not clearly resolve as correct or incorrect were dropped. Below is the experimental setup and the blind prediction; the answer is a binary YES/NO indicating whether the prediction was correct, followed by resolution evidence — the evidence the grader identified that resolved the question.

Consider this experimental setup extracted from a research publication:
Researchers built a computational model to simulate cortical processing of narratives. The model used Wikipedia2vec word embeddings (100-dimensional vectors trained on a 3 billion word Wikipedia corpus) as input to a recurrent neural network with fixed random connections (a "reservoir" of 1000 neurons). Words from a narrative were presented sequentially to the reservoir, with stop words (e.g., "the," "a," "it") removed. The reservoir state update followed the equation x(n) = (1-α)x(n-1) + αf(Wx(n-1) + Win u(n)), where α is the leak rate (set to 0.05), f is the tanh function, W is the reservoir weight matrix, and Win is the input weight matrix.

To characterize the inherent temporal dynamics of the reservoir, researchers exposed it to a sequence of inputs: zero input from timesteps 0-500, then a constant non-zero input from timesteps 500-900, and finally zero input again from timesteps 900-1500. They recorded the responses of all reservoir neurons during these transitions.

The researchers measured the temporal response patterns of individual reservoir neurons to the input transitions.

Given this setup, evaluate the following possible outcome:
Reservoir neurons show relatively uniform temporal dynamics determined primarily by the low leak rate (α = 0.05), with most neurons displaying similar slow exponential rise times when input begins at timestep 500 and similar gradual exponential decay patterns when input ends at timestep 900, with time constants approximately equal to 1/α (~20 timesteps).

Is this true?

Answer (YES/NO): NO